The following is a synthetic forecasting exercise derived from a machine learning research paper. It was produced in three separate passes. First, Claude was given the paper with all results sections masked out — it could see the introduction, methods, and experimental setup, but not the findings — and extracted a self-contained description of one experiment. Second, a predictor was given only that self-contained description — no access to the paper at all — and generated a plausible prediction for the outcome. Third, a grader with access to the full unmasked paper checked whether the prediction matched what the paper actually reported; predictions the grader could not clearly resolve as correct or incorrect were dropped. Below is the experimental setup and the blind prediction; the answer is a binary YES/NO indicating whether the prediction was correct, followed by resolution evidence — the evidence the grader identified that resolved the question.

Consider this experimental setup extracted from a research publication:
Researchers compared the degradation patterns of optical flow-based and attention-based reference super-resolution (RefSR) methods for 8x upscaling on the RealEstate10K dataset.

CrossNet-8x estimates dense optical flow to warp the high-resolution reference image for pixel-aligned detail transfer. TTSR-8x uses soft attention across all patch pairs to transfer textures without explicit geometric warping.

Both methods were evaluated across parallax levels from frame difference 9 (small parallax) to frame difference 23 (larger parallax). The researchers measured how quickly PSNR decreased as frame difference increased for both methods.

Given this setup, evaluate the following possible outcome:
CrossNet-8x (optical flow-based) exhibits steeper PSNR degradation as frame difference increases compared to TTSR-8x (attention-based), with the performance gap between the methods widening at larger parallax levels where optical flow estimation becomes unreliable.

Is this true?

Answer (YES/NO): NO